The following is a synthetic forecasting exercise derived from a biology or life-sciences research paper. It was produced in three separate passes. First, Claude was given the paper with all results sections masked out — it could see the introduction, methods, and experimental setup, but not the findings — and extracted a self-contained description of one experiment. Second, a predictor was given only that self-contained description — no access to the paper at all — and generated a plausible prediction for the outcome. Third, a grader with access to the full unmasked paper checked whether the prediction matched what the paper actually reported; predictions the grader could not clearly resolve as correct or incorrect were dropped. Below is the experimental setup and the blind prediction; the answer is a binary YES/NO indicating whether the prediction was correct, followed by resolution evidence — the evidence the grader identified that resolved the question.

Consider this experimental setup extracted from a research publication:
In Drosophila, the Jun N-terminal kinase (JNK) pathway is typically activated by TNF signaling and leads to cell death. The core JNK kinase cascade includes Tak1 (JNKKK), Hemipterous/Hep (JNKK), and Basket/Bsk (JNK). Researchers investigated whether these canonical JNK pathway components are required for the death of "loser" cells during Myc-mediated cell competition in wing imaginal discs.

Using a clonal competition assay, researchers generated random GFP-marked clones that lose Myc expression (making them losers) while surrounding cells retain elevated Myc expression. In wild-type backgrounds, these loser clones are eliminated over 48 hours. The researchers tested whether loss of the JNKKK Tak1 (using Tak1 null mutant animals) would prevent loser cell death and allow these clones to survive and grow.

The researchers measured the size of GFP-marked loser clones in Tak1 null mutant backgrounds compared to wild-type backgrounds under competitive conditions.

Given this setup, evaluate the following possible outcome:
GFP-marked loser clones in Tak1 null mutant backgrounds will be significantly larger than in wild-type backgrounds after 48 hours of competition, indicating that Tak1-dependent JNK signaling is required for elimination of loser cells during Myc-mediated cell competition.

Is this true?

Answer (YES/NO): NO